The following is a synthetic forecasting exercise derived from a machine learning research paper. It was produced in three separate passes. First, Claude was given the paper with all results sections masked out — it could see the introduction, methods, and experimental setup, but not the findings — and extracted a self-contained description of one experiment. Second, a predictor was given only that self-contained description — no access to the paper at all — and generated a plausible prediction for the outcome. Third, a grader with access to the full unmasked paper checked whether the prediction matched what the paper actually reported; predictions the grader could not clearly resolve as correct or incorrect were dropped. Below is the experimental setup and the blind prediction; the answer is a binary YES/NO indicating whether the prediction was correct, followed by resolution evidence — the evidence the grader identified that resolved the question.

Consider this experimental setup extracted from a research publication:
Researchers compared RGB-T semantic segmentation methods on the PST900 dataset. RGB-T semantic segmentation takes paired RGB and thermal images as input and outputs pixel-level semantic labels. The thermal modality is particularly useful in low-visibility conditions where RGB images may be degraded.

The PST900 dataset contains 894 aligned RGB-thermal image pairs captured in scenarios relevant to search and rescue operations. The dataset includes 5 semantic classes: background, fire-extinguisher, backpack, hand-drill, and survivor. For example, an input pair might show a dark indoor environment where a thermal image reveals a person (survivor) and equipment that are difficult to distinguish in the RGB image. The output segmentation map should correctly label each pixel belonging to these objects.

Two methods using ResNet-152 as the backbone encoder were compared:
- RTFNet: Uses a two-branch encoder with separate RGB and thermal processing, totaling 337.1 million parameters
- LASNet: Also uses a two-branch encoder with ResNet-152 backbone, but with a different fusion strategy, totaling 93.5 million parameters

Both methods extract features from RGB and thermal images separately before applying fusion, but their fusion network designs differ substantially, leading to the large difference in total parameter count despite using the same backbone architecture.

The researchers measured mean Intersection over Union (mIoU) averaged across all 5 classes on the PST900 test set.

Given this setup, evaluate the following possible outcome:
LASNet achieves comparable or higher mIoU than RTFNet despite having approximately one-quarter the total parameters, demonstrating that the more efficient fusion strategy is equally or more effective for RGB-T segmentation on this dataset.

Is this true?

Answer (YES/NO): YES